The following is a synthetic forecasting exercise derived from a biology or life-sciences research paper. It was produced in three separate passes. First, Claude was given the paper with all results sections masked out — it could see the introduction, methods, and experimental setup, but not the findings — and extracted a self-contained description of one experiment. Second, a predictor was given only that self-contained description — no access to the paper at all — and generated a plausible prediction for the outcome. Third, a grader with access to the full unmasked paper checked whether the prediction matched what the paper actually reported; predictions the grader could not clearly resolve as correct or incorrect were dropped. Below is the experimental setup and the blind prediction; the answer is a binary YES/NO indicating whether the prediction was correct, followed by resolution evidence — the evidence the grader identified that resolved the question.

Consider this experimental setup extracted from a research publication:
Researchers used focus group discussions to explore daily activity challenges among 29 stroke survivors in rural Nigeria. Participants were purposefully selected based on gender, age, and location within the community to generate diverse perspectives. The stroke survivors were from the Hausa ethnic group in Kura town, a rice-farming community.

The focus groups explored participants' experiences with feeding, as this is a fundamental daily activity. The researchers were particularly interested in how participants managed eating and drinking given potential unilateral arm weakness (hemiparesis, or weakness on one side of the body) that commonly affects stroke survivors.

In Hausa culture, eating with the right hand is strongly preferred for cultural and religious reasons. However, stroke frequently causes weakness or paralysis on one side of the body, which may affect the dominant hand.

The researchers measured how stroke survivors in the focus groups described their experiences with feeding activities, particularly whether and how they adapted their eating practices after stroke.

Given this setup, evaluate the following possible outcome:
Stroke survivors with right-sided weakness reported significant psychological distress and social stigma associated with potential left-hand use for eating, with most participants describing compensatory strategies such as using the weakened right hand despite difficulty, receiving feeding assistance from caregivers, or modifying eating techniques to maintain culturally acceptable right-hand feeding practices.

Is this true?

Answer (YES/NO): NO